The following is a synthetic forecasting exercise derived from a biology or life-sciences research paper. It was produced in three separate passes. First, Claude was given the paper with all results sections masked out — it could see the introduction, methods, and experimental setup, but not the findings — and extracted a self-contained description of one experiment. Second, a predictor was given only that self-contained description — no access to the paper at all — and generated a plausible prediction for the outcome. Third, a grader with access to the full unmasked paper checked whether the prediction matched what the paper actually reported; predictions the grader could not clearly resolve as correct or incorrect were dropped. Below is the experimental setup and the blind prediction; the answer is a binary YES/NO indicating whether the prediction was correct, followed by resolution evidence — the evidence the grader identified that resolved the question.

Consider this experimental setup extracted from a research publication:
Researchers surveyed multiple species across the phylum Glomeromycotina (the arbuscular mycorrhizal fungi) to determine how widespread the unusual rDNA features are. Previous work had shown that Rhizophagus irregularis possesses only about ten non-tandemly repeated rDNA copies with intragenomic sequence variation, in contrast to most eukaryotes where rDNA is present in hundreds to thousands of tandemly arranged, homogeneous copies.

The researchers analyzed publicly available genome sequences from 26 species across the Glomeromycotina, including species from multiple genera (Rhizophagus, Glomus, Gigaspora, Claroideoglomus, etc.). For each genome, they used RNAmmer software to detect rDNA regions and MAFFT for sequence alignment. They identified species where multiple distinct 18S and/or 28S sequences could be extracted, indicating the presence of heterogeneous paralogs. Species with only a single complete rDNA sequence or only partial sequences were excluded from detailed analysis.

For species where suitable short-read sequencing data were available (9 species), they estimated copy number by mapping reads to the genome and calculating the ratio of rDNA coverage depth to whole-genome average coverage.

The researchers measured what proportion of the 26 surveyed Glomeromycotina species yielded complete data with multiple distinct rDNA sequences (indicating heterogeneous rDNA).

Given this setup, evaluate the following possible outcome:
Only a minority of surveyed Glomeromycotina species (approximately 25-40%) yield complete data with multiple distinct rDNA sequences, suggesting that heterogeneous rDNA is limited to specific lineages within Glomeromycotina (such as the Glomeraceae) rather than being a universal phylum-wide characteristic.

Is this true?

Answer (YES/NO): NO